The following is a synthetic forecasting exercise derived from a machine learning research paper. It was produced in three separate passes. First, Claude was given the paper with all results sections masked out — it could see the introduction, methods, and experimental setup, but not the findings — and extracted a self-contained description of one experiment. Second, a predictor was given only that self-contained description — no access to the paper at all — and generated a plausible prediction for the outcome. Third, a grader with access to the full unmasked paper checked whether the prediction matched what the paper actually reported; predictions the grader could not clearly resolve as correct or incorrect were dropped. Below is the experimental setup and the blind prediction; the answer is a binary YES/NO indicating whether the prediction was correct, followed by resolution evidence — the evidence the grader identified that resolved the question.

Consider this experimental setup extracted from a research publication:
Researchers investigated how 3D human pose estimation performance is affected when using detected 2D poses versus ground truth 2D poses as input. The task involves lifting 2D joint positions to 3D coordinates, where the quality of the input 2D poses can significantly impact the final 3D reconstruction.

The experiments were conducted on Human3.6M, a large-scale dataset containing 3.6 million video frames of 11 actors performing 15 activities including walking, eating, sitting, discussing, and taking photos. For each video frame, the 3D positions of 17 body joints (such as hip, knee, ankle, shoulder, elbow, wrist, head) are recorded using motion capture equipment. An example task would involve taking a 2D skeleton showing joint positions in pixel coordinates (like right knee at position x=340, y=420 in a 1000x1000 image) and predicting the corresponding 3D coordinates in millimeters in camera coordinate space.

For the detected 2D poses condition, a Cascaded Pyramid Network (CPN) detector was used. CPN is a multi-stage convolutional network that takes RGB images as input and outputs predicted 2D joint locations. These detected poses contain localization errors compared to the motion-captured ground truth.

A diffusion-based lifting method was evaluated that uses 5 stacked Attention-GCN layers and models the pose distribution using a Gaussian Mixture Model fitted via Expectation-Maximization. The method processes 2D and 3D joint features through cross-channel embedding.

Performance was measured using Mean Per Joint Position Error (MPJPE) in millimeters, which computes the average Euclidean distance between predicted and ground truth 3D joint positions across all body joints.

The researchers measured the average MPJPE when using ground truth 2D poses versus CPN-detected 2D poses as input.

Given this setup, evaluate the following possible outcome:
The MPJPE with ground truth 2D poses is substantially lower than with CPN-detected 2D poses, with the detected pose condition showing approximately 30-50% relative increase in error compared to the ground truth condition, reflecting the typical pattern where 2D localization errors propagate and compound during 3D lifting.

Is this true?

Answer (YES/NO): NO